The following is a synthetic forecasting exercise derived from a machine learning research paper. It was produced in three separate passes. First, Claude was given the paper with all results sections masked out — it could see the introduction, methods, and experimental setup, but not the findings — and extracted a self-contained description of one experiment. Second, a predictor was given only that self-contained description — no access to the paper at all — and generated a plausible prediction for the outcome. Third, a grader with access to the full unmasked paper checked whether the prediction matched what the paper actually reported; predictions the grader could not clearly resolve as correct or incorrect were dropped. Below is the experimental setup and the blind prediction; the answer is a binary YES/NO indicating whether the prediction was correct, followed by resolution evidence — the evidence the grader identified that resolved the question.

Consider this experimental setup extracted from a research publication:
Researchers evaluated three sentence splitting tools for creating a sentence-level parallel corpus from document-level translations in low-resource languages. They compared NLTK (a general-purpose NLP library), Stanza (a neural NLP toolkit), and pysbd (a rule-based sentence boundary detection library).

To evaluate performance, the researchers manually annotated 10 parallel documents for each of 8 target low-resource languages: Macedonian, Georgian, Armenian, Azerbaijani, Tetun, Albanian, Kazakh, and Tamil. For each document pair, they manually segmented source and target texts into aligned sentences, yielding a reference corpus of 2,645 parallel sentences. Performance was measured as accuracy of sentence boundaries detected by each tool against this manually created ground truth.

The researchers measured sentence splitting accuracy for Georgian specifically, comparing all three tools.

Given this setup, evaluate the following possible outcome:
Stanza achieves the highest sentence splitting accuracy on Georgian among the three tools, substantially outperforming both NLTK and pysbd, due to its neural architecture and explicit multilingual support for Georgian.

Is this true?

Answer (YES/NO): YES